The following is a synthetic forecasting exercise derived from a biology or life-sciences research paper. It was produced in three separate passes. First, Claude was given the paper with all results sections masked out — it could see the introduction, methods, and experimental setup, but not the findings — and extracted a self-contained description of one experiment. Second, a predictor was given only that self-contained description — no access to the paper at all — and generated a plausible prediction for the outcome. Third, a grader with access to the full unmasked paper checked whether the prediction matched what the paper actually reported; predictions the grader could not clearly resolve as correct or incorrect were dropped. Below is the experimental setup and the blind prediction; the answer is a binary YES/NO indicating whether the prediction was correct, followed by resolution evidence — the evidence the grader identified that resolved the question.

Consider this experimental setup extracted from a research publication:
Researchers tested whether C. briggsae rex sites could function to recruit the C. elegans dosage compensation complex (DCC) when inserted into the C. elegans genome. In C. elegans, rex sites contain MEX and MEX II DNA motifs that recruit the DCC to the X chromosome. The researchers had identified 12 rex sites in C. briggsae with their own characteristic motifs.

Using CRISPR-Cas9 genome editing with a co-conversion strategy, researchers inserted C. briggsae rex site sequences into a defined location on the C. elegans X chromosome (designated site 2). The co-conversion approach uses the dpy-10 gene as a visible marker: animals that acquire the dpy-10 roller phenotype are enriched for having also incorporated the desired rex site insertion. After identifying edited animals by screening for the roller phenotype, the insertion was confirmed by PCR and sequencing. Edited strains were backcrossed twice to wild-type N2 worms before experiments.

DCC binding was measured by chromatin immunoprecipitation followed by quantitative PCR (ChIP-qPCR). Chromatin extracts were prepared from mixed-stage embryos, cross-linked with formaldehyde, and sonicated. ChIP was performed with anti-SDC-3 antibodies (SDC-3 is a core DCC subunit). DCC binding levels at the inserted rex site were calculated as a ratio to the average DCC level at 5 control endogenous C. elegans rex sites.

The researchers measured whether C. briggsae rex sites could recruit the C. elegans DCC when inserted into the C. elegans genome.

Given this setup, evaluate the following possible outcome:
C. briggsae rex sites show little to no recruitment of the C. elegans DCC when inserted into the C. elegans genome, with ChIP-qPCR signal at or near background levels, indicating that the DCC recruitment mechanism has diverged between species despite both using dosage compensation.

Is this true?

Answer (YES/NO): YES